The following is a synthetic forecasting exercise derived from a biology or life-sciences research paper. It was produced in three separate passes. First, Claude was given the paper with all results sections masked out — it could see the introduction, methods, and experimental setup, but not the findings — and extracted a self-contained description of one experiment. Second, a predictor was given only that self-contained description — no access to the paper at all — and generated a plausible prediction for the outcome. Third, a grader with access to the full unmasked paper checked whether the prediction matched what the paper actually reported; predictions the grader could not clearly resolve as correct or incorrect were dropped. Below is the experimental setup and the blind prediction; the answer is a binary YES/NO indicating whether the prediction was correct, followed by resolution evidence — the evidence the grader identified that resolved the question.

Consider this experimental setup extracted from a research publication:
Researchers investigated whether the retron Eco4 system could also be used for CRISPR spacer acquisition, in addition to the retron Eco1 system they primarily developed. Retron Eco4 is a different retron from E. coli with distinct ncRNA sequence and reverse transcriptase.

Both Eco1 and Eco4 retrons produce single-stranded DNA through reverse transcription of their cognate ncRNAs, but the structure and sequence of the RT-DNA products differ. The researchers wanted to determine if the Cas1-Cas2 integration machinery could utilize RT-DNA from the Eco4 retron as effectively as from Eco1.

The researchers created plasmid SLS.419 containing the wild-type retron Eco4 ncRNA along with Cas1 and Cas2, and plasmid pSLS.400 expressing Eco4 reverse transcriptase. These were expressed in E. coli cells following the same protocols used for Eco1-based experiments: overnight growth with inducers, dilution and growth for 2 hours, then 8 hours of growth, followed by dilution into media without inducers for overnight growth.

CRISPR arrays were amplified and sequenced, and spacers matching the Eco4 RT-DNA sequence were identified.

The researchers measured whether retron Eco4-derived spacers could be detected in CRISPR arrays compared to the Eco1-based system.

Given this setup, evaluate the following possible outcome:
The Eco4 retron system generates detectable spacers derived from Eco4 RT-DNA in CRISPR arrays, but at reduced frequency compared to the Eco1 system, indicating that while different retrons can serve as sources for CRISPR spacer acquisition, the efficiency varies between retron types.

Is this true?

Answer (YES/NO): YES